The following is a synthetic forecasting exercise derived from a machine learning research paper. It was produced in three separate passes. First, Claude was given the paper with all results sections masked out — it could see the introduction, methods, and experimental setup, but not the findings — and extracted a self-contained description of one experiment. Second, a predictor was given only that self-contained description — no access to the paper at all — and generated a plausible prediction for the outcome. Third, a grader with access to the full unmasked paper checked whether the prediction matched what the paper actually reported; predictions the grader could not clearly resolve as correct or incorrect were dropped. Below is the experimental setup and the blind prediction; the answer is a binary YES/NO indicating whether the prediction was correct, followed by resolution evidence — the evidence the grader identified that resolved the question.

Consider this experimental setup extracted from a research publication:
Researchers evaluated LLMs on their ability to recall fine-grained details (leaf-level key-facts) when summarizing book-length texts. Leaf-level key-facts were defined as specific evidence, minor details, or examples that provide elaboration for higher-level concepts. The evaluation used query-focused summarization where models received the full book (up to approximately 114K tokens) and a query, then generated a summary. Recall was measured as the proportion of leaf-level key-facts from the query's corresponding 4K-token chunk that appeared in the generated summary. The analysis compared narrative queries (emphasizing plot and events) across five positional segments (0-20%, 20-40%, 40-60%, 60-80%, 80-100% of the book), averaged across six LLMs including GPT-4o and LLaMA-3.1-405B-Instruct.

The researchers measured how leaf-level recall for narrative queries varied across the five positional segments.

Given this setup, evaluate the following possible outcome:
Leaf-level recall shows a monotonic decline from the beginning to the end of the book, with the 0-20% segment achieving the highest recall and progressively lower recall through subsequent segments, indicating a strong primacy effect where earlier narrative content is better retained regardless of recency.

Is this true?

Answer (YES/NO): NO